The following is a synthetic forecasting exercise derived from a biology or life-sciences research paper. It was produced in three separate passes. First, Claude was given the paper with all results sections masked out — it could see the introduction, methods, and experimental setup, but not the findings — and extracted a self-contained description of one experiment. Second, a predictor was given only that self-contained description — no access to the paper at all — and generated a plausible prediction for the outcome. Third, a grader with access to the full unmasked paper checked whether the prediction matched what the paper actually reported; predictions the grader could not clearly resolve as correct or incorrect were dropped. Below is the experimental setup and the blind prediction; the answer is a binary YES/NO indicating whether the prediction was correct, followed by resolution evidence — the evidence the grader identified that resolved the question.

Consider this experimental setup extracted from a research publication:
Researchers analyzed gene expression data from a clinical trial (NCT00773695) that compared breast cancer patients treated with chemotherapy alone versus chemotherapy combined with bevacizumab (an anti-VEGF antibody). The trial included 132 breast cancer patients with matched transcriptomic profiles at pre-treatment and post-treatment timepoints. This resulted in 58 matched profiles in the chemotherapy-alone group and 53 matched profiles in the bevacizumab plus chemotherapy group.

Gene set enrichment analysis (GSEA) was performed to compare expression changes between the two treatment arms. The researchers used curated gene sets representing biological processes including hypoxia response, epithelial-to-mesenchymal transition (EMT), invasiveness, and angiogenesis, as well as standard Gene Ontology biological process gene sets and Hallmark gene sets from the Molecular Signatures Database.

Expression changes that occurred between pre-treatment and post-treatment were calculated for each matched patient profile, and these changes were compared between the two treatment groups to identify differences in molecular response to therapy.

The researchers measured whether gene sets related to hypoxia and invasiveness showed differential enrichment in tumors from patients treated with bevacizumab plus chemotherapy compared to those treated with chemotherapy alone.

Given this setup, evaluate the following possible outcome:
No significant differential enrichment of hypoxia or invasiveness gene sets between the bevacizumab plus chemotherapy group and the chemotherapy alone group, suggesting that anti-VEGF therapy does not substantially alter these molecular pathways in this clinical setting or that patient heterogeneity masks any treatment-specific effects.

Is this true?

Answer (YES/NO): NO